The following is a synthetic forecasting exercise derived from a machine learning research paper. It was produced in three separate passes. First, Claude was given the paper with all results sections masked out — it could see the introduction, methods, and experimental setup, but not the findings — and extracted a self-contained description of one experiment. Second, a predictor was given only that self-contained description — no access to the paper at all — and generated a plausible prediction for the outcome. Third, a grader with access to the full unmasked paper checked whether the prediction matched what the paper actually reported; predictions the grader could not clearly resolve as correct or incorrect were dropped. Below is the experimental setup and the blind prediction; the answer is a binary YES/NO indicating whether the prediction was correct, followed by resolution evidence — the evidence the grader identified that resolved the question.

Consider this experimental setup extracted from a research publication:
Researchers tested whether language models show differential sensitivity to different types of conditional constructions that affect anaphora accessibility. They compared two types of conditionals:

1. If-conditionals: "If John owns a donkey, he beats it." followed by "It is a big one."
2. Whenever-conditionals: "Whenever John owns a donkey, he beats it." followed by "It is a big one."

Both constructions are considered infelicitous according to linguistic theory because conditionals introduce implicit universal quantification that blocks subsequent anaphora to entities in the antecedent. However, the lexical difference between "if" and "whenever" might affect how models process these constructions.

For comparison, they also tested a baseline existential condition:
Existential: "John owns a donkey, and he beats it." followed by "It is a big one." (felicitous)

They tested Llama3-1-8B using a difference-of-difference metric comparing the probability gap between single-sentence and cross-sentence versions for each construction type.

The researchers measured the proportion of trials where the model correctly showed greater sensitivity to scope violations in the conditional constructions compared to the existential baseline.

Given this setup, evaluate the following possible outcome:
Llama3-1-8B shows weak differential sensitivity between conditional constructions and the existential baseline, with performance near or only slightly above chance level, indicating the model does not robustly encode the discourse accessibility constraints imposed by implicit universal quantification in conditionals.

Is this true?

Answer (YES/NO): NO